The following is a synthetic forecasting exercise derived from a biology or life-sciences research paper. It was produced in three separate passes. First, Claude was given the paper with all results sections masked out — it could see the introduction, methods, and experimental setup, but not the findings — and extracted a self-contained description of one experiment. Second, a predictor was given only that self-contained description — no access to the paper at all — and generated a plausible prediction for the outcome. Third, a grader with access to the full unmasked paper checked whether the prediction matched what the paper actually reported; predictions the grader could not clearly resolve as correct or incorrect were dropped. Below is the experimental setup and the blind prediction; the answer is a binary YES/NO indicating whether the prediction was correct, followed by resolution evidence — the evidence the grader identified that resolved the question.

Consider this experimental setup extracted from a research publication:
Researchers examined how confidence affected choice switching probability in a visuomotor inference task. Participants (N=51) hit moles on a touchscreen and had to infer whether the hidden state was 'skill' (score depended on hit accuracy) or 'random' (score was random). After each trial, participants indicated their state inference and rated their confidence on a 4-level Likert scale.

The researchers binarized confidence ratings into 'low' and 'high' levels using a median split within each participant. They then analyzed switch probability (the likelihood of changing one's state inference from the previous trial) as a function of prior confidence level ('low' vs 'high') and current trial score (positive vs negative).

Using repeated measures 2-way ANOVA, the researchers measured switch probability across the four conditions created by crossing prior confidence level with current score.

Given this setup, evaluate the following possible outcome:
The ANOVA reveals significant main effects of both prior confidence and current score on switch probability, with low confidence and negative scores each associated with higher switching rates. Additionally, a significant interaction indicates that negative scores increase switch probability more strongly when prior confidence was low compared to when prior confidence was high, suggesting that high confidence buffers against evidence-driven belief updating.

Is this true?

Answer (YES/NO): NO